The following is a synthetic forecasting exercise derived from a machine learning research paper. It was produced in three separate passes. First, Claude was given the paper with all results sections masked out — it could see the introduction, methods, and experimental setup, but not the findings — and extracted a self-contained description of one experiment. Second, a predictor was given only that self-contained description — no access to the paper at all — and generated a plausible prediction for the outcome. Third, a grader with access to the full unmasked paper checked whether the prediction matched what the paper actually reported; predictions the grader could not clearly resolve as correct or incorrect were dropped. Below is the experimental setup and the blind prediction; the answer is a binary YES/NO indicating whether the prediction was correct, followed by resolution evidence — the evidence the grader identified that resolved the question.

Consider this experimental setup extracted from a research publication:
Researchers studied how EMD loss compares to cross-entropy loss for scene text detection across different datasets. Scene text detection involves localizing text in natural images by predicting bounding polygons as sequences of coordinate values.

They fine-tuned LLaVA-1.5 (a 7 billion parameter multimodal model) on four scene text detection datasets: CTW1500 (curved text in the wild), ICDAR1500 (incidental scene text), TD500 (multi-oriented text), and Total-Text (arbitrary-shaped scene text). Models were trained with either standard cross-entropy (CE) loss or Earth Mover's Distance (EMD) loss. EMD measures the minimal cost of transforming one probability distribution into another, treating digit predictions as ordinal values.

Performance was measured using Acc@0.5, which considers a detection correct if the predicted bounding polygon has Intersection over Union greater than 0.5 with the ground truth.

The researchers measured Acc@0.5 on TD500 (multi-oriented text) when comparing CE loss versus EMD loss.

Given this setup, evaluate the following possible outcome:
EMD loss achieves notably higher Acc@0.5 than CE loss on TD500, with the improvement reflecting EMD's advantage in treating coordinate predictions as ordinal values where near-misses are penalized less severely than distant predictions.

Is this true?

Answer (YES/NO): YES